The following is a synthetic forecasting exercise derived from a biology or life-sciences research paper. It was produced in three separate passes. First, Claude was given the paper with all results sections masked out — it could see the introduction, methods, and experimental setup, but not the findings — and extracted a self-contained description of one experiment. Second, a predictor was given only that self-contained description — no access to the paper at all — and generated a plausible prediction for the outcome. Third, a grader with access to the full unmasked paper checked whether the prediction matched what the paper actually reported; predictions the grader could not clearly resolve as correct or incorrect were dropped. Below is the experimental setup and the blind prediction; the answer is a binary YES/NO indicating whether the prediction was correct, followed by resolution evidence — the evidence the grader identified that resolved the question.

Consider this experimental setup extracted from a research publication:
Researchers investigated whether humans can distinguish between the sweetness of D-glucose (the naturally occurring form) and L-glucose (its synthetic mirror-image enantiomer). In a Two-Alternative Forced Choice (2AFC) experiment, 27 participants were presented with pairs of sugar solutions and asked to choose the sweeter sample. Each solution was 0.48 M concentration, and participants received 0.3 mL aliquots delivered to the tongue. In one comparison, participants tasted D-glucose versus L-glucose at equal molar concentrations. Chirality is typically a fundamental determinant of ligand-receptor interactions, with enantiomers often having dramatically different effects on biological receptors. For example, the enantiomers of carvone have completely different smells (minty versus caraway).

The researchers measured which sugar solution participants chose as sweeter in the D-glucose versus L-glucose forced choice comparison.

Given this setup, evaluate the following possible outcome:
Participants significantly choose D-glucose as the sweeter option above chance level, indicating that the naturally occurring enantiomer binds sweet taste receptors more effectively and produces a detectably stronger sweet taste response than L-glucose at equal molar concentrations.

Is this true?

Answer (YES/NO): NO